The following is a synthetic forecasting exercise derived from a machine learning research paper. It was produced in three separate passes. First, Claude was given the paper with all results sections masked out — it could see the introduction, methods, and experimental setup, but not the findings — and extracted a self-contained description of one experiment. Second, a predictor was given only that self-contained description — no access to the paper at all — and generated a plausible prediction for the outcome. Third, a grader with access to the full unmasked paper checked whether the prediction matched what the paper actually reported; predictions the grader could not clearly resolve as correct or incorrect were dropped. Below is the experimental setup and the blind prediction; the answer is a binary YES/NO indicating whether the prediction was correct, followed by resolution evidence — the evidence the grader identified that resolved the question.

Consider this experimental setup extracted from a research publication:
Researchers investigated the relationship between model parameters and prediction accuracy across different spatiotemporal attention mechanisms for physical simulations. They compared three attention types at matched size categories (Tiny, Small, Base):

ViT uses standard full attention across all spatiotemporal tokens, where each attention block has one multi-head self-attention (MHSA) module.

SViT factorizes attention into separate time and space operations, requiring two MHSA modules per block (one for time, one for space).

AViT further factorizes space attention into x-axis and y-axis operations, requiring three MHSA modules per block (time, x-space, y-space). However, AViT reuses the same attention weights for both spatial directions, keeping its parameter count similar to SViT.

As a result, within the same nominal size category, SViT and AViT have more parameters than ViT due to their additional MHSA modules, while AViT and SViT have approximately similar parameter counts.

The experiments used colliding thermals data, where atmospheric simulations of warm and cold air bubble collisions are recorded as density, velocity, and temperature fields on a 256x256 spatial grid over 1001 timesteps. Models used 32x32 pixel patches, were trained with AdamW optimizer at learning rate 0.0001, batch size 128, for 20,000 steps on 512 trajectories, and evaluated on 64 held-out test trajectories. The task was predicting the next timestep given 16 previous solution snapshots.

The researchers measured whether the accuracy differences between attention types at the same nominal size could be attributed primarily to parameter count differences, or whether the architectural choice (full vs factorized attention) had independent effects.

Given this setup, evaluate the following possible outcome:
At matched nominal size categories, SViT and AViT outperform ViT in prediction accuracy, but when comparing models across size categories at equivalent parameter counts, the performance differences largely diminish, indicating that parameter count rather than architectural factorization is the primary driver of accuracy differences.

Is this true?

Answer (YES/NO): NO